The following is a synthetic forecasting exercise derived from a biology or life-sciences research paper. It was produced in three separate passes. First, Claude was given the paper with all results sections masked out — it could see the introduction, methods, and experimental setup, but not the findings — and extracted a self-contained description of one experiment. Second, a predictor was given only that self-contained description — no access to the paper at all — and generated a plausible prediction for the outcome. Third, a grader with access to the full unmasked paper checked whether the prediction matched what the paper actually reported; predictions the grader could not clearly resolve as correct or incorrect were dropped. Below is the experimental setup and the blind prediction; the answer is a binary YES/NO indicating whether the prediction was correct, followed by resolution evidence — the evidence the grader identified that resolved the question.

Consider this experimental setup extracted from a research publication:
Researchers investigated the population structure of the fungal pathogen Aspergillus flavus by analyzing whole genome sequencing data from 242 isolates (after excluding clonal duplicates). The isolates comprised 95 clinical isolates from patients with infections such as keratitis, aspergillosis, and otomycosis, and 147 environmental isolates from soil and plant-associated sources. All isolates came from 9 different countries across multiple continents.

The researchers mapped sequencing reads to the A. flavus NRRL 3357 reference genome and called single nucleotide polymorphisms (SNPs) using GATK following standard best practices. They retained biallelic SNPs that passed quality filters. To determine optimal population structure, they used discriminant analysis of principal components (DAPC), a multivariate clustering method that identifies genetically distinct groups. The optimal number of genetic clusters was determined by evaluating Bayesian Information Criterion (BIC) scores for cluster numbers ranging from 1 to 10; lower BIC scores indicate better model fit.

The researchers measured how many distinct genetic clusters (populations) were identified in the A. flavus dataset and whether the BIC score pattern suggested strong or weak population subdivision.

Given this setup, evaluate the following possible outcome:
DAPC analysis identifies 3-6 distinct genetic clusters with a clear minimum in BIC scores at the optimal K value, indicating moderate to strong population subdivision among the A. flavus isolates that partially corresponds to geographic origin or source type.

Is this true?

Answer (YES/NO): YES